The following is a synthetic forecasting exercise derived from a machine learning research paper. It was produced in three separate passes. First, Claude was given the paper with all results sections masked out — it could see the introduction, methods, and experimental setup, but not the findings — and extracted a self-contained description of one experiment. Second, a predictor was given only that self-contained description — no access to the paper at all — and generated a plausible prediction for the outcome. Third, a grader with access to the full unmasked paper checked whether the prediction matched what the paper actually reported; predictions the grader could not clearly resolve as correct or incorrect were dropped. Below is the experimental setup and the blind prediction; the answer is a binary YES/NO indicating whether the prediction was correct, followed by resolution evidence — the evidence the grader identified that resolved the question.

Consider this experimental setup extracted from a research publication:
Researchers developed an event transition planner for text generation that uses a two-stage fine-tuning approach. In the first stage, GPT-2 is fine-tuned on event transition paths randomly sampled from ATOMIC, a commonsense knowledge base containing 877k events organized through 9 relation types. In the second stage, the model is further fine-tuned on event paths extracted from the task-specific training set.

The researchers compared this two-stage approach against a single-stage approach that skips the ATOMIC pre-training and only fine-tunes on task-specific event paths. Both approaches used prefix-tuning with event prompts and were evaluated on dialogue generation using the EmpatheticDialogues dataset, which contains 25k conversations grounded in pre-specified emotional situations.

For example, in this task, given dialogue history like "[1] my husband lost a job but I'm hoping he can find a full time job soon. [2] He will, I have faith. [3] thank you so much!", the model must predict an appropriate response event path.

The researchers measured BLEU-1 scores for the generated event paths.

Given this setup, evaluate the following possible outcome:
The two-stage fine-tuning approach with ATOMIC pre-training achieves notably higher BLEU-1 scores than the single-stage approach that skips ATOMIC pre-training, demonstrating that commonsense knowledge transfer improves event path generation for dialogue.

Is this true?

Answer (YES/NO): YES